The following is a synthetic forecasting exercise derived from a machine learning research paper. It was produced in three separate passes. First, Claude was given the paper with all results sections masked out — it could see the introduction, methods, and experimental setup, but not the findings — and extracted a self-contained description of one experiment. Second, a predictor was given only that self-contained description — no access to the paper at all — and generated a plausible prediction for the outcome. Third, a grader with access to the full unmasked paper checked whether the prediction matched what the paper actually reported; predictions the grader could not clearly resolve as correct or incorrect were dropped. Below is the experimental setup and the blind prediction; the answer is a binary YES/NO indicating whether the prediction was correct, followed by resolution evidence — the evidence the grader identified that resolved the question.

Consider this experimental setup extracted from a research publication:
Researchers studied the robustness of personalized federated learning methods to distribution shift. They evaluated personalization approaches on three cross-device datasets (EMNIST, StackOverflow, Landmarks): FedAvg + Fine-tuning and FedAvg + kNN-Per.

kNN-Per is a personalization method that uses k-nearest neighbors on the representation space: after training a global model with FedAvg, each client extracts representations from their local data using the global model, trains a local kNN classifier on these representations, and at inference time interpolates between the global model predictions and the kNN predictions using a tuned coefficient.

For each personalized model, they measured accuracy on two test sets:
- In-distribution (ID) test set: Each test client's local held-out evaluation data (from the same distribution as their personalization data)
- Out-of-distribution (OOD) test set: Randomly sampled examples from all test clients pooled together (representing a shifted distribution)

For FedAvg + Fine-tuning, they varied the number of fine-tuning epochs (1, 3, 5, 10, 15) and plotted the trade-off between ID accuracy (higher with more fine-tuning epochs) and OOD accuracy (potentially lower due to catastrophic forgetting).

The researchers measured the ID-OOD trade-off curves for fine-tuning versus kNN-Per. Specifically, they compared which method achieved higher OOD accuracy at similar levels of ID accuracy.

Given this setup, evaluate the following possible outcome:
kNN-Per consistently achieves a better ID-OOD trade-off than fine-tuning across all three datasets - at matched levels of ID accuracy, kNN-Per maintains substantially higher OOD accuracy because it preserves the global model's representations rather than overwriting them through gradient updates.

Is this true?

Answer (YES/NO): NO